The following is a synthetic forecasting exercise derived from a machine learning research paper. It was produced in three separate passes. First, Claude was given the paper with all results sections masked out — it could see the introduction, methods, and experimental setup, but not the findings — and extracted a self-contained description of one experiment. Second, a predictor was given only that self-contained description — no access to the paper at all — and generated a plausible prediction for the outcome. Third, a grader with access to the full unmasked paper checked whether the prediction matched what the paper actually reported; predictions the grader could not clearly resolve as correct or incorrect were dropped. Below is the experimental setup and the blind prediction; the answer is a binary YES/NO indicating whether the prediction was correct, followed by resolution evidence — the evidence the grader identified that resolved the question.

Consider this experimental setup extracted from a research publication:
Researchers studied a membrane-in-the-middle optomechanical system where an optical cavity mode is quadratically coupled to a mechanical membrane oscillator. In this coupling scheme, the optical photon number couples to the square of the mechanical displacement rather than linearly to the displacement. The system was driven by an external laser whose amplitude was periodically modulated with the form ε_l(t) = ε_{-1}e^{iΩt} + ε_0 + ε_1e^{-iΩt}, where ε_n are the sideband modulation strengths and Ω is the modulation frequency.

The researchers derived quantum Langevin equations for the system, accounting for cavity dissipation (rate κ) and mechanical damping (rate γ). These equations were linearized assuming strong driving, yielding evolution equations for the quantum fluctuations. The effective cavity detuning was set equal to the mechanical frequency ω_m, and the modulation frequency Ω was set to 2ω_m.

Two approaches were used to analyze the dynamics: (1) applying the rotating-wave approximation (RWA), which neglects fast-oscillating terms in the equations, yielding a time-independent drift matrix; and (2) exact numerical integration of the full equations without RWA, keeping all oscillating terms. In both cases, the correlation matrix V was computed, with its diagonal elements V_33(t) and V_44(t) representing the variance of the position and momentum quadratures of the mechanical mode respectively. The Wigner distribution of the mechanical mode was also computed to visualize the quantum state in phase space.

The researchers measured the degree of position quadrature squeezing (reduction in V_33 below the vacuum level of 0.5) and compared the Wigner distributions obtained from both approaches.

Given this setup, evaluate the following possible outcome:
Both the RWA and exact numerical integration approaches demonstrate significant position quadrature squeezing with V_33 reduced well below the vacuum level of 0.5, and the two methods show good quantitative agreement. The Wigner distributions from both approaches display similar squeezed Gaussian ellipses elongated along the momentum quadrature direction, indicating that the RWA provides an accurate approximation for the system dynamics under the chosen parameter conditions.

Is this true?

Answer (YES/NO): YES